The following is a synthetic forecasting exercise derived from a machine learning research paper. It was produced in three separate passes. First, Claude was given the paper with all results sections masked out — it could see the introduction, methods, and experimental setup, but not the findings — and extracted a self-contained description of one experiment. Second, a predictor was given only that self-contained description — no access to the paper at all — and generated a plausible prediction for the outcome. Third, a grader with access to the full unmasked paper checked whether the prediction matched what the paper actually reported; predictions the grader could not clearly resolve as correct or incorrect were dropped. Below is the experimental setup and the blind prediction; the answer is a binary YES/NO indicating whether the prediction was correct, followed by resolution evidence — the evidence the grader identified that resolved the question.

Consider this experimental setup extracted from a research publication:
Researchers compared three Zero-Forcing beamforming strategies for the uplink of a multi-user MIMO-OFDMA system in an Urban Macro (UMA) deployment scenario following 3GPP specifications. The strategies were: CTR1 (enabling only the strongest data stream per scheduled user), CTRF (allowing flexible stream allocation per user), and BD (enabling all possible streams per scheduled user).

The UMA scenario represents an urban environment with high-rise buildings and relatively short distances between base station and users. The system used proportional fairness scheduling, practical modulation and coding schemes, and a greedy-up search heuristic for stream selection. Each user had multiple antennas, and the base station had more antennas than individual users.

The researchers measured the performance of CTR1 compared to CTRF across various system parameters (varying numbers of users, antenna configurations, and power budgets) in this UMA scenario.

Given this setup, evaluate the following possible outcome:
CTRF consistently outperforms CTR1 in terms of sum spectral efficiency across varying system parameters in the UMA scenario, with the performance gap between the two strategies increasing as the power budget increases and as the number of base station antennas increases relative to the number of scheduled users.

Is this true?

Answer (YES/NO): NO